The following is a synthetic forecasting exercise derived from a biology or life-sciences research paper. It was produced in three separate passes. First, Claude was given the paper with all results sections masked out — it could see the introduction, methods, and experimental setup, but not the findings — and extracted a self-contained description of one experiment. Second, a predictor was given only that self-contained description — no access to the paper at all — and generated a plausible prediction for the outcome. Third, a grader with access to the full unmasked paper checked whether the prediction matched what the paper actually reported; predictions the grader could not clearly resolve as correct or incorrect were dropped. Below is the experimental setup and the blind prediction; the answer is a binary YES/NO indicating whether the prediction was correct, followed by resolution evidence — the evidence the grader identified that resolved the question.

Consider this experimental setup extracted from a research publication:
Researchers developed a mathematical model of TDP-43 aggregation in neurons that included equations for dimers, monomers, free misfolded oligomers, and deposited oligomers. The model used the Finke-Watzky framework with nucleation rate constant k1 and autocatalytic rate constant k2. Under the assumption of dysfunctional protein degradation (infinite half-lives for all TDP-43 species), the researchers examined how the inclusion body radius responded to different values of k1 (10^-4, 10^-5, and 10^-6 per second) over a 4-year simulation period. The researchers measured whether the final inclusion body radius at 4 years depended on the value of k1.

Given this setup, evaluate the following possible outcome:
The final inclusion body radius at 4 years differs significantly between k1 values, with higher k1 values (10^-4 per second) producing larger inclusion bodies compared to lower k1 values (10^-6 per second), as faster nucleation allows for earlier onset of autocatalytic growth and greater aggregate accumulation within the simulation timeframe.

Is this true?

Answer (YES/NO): NO